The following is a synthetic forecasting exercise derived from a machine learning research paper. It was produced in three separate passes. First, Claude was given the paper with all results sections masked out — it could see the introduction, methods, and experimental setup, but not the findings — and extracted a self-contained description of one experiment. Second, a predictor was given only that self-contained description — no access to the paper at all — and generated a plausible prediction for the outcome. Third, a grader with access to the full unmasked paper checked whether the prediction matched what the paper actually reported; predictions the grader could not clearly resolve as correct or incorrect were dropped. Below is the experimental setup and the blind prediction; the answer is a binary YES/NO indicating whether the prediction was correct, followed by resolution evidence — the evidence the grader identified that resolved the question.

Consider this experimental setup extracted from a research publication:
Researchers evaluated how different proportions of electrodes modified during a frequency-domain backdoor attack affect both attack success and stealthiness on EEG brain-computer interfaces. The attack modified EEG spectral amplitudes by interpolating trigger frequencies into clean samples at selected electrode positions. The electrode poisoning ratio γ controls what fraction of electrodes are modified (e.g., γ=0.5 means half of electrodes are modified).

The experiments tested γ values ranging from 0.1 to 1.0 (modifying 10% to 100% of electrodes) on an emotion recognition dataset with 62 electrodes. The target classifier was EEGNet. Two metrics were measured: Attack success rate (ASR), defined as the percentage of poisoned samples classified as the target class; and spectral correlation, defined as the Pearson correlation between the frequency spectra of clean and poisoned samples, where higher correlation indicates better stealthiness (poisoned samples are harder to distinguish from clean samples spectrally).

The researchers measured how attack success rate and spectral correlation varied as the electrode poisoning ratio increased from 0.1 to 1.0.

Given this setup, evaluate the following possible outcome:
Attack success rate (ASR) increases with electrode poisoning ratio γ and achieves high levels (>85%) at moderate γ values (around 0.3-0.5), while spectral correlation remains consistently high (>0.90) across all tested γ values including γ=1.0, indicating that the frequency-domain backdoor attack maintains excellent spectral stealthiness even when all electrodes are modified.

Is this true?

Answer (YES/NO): NO